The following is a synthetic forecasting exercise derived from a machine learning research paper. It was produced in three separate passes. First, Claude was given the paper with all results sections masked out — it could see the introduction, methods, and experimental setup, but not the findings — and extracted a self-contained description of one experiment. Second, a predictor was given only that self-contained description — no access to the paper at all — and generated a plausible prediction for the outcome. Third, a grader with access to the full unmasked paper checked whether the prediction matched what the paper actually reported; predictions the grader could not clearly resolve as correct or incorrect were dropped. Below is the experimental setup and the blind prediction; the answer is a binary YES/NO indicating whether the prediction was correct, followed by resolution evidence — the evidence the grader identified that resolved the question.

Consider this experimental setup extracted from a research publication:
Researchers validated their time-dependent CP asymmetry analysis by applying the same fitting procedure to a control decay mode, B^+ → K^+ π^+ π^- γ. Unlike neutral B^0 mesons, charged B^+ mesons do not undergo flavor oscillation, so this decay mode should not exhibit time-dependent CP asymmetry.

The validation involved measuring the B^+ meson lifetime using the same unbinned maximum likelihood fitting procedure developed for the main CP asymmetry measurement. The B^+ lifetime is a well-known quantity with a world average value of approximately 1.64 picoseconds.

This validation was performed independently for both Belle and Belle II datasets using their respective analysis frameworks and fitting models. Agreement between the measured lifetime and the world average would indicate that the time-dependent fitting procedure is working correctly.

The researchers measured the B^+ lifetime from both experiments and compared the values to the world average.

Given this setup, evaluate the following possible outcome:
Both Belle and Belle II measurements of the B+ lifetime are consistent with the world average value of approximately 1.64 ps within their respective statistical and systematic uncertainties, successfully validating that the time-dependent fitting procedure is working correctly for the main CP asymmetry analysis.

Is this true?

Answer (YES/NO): YES